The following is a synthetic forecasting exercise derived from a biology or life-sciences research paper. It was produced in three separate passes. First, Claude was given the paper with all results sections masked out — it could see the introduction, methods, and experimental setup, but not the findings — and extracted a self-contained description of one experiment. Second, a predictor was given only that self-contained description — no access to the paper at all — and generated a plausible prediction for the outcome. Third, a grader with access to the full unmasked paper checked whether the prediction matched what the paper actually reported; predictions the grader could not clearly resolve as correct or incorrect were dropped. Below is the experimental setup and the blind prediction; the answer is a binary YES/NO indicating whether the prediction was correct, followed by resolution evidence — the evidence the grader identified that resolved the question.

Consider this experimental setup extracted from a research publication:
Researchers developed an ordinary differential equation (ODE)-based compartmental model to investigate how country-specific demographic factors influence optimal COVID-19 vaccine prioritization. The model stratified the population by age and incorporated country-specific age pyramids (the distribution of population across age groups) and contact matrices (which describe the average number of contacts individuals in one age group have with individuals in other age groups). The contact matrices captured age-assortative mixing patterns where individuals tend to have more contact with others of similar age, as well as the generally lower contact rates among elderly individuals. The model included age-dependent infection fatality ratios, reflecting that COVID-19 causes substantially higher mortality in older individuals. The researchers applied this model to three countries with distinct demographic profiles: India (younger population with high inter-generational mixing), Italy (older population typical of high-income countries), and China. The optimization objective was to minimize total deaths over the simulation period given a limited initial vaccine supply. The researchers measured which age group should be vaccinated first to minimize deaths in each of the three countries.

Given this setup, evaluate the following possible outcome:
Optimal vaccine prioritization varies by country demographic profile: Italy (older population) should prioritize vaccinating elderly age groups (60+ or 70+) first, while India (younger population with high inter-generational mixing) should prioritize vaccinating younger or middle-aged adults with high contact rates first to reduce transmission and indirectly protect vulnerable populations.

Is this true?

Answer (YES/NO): NO